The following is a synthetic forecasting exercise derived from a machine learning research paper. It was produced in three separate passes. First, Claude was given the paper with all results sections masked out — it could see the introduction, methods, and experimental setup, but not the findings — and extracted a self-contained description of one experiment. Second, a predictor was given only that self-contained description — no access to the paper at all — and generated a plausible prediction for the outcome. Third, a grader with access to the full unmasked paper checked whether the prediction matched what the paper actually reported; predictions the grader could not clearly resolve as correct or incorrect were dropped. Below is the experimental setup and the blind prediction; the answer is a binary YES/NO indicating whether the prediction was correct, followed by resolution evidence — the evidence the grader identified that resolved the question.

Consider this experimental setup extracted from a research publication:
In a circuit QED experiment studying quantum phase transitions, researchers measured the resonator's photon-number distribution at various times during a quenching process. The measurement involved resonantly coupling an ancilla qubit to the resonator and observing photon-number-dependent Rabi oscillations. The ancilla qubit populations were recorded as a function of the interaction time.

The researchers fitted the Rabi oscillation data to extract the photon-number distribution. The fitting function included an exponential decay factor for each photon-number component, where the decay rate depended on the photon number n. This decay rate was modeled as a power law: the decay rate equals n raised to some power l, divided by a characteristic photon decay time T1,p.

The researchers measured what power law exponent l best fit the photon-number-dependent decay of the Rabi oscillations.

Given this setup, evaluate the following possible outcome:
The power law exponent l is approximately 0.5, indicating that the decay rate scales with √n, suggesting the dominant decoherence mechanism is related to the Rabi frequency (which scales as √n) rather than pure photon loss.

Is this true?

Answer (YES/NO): NO